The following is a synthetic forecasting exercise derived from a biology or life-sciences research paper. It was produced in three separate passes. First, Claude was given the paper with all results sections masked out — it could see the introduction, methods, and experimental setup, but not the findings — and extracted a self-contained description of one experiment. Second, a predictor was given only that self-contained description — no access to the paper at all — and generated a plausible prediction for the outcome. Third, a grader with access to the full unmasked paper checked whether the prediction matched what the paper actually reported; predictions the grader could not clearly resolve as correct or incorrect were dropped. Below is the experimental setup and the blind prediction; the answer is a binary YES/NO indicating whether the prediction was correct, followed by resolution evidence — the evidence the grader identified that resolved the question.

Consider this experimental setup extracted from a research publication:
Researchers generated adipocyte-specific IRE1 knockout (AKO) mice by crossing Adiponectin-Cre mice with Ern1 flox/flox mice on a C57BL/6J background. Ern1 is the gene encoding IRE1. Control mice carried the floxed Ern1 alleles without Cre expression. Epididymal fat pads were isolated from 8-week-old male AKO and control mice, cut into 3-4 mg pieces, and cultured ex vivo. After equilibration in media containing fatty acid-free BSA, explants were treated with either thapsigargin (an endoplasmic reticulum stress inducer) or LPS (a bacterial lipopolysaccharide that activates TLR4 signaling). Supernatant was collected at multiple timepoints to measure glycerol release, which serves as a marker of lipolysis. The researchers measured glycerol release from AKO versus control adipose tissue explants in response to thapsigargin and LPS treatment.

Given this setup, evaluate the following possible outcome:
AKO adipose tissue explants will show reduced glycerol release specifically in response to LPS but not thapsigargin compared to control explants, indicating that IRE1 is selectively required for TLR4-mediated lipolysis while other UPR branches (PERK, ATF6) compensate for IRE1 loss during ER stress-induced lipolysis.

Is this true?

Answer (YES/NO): NO